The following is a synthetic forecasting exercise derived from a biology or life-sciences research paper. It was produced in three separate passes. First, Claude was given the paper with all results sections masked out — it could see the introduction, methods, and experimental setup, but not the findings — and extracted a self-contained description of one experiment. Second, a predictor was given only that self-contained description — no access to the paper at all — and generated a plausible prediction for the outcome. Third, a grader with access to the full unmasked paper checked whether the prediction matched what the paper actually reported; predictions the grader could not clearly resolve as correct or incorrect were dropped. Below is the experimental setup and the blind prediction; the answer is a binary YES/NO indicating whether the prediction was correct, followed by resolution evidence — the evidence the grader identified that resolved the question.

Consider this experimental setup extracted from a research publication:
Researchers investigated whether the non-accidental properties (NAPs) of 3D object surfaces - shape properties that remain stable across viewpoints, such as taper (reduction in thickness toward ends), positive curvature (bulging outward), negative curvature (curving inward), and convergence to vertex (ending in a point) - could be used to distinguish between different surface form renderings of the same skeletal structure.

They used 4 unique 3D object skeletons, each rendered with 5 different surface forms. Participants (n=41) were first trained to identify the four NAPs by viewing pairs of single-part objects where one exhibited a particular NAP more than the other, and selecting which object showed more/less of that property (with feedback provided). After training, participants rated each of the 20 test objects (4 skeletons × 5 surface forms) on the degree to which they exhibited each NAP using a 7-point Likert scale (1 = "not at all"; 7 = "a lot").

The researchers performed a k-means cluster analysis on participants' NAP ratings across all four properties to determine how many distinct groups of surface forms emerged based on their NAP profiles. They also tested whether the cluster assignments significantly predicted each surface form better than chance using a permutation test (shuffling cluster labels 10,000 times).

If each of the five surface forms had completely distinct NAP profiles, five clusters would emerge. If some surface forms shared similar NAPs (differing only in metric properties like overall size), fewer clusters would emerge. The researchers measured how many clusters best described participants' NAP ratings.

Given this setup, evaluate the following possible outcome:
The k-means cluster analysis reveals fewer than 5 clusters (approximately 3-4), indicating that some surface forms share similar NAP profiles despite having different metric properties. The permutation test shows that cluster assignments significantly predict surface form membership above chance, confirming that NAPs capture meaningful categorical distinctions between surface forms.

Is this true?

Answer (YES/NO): YES